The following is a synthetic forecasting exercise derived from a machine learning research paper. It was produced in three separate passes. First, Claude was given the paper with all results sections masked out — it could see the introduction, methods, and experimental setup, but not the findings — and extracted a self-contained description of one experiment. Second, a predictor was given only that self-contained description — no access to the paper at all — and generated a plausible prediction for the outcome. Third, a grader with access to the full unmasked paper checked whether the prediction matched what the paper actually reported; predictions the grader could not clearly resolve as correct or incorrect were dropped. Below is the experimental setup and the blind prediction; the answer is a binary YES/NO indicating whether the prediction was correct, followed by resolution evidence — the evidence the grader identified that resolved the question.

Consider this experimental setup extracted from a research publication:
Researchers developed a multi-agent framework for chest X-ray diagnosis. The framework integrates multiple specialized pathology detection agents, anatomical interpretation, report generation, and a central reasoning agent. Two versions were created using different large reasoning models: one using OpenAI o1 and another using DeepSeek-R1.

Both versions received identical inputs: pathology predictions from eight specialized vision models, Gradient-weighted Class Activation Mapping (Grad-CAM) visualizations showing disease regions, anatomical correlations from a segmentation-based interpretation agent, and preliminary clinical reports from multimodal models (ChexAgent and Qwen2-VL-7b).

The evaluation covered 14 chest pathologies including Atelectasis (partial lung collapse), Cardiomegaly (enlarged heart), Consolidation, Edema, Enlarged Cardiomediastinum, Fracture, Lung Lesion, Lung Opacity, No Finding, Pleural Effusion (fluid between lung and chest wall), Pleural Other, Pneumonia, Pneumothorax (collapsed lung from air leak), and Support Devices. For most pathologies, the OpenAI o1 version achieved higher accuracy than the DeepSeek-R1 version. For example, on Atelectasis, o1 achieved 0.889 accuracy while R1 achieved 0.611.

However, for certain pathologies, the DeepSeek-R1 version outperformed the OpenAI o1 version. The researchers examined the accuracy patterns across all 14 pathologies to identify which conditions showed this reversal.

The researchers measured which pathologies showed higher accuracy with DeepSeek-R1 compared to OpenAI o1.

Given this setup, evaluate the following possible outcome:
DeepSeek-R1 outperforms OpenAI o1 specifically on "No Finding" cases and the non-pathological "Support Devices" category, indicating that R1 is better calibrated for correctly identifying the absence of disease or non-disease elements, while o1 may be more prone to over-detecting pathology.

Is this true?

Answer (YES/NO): NO